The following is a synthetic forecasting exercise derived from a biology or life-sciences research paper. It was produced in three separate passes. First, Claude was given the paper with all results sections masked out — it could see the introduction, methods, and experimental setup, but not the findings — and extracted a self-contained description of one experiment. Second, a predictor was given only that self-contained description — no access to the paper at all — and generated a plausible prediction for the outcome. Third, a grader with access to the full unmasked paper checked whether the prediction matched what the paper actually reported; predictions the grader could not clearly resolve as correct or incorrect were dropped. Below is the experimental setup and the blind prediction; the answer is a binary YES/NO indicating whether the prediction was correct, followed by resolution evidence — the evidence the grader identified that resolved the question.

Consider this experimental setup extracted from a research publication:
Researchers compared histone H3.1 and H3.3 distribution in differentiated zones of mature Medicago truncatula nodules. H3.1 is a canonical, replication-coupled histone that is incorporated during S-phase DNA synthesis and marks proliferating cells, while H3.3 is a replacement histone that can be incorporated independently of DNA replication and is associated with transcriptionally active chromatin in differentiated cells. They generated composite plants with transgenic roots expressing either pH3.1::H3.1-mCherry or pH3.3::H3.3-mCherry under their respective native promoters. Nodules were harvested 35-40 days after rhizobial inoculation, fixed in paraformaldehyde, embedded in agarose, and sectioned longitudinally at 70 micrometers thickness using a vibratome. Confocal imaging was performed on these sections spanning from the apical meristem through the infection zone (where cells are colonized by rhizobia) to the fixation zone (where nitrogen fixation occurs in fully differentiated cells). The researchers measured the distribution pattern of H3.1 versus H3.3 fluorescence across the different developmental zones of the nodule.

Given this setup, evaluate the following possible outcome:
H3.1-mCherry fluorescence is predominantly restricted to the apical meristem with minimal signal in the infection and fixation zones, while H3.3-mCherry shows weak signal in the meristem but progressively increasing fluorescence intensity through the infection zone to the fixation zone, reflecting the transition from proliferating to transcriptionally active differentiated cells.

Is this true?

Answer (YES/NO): NO